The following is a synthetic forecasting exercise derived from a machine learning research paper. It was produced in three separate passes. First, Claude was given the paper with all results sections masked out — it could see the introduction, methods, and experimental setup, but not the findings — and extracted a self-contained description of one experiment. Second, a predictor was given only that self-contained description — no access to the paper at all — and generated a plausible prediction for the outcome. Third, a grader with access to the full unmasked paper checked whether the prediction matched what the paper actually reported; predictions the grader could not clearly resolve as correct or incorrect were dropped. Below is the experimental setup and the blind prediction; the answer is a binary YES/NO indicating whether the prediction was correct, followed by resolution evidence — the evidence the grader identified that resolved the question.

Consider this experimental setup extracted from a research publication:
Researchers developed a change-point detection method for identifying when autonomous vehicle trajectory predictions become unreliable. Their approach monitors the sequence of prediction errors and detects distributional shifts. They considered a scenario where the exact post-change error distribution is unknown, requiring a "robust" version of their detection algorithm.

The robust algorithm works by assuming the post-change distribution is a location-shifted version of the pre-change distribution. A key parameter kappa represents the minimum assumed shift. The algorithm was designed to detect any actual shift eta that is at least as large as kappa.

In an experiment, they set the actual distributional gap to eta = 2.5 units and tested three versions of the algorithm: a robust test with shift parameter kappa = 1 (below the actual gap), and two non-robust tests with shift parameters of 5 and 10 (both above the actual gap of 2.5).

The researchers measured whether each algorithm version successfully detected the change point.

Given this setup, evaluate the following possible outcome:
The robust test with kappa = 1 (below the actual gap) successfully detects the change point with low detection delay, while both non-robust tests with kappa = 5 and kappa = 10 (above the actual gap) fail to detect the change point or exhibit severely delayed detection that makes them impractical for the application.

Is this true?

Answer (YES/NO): YES